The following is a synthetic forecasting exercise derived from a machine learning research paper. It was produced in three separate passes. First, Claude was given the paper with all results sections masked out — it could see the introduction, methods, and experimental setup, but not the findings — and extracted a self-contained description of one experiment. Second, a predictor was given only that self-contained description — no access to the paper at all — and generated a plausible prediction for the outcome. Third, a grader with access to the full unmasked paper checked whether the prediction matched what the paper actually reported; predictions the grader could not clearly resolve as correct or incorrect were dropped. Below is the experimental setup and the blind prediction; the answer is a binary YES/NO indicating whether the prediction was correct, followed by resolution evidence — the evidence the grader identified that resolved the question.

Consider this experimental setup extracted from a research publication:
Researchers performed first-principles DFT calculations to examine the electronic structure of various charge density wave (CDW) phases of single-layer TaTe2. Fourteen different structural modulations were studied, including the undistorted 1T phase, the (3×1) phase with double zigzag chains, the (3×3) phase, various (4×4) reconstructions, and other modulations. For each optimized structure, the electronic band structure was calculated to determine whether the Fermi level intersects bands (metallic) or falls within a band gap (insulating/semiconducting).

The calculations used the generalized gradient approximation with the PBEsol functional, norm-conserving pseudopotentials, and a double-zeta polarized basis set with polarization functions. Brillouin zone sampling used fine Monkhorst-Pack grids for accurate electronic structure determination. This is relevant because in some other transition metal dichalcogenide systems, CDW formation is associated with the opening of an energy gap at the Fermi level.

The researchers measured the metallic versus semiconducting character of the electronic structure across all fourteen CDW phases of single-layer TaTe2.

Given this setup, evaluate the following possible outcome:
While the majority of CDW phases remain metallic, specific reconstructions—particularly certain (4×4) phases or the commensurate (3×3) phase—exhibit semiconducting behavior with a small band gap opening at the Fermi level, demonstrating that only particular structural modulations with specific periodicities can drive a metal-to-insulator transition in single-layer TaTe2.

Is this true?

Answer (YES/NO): NO